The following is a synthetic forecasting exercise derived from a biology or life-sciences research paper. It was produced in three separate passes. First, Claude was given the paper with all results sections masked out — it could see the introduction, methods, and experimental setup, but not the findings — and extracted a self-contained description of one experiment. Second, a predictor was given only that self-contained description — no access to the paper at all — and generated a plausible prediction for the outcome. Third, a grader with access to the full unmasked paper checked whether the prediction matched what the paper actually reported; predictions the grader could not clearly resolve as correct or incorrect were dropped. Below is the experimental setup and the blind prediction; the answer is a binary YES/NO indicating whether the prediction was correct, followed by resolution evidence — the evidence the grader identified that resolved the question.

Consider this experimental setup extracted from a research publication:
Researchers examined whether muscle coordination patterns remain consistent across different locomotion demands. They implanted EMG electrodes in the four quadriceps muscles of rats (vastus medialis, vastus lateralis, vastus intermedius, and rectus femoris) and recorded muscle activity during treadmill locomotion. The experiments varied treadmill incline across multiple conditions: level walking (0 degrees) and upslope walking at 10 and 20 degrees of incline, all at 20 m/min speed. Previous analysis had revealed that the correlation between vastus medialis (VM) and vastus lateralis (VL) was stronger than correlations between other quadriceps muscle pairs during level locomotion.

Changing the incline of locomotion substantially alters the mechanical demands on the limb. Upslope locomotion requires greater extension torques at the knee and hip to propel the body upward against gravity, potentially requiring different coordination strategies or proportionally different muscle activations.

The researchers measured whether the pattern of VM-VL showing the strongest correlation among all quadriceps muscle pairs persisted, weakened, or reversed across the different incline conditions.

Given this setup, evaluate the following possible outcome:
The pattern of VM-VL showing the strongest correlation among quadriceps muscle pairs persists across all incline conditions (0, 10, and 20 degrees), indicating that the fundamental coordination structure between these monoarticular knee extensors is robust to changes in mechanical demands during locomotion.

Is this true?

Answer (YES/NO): YES